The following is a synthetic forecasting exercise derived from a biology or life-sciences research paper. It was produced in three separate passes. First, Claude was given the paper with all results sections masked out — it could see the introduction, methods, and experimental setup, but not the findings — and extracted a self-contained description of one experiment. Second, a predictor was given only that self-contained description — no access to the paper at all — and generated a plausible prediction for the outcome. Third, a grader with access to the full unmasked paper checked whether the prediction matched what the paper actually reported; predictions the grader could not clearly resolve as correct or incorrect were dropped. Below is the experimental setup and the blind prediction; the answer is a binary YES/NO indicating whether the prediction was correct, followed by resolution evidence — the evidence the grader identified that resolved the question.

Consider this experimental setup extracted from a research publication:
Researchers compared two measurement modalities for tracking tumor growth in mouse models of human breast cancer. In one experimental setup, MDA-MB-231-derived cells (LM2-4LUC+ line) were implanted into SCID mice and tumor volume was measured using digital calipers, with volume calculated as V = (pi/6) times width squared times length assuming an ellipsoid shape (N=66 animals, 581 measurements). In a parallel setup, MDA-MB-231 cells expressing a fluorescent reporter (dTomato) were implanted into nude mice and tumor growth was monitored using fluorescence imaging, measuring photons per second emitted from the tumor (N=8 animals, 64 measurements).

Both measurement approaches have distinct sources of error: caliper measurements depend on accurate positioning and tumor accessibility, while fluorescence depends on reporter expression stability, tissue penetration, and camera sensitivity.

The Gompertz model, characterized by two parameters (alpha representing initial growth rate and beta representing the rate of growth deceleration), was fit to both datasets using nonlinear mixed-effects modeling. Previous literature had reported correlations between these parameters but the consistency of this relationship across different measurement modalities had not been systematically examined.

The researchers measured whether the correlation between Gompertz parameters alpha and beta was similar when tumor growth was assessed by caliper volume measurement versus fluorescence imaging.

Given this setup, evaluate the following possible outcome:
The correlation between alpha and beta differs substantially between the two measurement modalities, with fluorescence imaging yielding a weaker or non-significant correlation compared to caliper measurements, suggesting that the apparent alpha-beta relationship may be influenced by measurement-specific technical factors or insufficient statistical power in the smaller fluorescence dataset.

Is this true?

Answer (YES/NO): NO